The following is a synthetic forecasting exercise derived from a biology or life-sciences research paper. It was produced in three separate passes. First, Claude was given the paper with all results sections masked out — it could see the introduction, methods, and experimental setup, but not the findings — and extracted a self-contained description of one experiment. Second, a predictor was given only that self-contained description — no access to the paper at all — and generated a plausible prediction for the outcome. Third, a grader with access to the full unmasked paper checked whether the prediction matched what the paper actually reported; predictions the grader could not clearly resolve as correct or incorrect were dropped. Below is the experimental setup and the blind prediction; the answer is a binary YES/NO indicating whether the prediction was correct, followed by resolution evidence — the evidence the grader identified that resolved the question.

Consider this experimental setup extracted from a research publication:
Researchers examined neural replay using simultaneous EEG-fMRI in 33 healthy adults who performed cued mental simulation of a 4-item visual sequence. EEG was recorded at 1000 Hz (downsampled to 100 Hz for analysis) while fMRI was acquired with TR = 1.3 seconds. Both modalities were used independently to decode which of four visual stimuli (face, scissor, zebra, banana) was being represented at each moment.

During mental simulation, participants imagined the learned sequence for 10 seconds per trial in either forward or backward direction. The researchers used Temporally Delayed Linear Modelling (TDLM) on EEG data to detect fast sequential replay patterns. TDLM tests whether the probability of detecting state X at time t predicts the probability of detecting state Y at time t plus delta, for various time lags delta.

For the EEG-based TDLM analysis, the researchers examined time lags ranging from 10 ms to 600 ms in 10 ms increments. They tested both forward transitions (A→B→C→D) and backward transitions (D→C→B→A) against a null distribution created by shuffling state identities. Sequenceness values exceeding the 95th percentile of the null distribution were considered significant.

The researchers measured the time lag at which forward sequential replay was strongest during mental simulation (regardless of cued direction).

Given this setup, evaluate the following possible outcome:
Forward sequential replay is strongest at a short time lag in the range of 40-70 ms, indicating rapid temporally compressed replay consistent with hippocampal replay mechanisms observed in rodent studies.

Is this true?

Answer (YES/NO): NO